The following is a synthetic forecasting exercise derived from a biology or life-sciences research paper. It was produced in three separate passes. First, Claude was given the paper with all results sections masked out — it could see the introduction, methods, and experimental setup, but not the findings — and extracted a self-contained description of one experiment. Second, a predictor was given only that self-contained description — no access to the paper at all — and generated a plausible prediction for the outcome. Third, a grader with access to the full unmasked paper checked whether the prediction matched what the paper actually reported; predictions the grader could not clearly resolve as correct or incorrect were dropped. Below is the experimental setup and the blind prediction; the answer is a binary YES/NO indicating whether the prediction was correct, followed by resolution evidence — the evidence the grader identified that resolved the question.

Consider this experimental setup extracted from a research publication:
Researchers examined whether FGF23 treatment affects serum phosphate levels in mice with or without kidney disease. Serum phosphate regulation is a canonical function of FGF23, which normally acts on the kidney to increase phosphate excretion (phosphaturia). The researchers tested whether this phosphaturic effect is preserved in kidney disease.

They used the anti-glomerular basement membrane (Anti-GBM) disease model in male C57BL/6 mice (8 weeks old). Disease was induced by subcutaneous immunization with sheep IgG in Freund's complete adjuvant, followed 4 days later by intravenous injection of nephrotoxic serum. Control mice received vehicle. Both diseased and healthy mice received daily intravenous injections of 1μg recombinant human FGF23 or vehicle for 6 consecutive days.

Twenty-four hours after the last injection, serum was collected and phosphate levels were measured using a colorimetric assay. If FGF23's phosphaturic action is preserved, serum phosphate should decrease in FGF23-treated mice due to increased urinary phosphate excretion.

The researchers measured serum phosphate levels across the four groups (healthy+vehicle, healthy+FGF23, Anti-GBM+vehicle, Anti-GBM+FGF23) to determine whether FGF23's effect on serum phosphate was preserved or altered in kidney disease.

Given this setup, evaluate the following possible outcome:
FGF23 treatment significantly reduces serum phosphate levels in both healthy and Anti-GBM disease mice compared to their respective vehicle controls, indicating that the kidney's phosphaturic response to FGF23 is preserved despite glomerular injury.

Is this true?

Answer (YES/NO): NO